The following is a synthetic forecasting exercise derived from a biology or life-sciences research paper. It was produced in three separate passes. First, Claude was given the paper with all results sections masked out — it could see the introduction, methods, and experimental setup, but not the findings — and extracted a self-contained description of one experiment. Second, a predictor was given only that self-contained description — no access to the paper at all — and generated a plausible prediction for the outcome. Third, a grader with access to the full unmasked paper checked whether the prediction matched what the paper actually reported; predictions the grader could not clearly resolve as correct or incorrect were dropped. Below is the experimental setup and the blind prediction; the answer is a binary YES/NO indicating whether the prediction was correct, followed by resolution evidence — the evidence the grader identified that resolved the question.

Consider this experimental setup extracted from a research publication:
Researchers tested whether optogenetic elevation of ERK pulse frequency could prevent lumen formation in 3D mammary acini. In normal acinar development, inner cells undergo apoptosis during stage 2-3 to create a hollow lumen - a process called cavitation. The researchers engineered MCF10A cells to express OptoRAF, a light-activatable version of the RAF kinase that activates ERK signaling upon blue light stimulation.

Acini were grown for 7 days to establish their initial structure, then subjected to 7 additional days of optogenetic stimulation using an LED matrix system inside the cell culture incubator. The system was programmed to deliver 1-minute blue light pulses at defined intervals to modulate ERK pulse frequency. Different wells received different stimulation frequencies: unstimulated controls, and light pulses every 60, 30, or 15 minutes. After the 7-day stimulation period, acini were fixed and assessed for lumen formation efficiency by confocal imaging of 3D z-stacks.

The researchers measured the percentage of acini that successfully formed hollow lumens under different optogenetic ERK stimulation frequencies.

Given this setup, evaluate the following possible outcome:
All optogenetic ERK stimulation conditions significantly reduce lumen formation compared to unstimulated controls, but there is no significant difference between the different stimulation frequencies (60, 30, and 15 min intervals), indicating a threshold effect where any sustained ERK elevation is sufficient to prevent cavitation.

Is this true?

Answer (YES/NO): NO